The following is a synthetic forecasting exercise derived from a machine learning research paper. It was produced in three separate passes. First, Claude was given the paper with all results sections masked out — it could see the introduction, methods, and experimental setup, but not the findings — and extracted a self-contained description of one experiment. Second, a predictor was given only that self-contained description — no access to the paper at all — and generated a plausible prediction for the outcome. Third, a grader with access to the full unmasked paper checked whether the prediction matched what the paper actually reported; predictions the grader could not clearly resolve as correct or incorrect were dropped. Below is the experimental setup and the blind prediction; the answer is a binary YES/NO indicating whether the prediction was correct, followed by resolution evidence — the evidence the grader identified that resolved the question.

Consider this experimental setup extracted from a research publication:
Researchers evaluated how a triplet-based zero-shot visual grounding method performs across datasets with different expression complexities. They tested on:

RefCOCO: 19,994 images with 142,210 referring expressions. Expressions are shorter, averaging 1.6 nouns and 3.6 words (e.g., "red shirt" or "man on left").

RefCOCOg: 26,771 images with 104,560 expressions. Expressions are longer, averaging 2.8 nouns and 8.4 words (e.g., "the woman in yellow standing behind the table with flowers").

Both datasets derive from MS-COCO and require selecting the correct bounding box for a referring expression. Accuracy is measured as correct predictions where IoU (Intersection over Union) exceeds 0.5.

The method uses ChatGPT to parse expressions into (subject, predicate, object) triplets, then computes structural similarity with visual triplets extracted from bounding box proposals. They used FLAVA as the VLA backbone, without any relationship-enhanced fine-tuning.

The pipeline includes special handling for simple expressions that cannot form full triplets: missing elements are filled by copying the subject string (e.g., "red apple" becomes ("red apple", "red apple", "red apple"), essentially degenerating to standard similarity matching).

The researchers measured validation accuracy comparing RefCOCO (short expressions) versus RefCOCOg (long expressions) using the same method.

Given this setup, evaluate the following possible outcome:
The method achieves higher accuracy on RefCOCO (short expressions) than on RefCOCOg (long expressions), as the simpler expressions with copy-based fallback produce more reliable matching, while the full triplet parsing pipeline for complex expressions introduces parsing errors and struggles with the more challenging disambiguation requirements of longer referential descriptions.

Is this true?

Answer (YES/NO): NO